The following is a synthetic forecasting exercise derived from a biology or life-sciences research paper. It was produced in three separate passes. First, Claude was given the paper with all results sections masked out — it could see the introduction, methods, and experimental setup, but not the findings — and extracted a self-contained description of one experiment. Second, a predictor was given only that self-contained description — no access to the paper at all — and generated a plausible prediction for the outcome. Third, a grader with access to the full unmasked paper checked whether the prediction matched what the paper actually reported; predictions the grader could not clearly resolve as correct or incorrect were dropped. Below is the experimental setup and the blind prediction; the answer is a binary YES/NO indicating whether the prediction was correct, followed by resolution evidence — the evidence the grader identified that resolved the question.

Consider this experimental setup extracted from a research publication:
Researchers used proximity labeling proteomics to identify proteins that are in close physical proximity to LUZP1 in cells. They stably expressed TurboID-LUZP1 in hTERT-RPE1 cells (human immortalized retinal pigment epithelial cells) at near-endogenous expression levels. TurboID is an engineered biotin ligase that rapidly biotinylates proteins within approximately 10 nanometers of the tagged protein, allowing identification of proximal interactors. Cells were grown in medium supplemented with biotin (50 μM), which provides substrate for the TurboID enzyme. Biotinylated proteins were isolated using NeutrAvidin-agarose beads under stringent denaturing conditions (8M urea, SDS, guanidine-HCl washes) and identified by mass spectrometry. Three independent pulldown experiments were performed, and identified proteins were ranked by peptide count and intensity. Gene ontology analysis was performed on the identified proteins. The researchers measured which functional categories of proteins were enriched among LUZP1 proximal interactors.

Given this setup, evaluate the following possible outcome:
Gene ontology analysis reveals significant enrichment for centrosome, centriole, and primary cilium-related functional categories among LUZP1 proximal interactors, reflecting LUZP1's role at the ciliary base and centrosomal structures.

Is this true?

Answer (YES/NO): YES